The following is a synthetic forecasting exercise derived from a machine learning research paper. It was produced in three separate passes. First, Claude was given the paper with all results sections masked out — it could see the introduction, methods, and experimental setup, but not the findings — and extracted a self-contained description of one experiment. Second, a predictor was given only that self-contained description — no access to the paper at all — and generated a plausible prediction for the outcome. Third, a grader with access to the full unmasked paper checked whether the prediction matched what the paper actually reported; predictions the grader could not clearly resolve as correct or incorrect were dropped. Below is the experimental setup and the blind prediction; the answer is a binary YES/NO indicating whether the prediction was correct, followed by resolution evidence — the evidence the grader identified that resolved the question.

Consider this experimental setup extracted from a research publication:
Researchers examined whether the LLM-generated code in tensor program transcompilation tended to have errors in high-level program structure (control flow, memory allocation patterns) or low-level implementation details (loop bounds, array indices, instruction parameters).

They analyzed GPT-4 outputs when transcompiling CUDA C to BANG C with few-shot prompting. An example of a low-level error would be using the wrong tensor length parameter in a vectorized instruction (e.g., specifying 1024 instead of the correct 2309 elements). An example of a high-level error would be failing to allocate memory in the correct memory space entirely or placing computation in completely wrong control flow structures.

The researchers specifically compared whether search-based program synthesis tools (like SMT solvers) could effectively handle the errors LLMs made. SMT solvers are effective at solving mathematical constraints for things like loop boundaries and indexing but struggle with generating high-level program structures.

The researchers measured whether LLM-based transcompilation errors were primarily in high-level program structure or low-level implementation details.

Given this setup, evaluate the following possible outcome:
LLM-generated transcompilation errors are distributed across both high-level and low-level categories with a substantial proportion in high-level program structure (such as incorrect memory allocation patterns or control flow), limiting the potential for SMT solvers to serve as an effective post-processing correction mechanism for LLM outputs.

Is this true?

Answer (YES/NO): NO